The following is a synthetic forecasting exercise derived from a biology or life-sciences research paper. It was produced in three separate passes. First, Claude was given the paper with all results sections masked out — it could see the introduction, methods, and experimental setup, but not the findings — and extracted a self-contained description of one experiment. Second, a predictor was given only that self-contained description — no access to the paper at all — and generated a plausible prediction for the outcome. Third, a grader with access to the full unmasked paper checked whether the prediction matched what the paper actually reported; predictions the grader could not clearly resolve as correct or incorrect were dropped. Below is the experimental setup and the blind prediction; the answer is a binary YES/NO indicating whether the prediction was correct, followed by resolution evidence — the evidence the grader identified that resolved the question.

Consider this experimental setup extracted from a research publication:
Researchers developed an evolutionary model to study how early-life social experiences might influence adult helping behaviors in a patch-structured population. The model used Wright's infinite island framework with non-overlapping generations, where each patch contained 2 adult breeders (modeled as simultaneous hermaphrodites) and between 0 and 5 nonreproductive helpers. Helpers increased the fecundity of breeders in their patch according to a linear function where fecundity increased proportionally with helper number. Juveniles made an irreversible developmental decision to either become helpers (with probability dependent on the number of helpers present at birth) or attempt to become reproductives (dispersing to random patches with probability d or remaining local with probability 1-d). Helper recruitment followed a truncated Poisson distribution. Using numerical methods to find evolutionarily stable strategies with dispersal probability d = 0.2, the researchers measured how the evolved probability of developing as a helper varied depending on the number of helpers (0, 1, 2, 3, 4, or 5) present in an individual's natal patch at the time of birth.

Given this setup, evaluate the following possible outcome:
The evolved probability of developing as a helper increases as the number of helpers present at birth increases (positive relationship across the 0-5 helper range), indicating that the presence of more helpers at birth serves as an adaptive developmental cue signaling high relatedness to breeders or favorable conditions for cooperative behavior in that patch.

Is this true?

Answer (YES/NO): NO